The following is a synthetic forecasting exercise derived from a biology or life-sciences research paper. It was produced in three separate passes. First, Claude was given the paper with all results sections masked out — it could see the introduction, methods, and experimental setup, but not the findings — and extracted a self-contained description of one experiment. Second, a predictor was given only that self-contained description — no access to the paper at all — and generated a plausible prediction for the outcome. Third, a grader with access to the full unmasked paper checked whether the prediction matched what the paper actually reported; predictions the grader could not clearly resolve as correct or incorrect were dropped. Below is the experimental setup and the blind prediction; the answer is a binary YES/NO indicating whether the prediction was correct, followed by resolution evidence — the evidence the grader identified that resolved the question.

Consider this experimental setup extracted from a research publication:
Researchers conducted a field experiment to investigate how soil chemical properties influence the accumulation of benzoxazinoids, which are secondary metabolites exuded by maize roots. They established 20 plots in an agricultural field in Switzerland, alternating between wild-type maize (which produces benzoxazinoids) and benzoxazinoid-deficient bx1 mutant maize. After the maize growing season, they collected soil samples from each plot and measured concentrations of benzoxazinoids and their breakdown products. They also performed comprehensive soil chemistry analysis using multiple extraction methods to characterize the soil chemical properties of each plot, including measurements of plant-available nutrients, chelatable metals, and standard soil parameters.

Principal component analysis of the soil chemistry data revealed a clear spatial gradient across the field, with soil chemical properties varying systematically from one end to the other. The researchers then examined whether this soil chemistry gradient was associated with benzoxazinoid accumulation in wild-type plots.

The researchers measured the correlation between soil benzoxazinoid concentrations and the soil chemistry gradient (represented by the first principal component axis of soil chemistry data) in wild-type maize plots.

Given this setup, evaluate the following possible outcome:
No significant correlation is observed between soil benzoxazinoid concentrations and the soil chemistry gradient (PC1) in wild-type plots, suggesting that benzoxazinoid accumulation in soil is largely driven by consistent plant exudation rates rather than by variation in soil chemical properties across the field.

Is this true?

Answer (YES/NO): NO